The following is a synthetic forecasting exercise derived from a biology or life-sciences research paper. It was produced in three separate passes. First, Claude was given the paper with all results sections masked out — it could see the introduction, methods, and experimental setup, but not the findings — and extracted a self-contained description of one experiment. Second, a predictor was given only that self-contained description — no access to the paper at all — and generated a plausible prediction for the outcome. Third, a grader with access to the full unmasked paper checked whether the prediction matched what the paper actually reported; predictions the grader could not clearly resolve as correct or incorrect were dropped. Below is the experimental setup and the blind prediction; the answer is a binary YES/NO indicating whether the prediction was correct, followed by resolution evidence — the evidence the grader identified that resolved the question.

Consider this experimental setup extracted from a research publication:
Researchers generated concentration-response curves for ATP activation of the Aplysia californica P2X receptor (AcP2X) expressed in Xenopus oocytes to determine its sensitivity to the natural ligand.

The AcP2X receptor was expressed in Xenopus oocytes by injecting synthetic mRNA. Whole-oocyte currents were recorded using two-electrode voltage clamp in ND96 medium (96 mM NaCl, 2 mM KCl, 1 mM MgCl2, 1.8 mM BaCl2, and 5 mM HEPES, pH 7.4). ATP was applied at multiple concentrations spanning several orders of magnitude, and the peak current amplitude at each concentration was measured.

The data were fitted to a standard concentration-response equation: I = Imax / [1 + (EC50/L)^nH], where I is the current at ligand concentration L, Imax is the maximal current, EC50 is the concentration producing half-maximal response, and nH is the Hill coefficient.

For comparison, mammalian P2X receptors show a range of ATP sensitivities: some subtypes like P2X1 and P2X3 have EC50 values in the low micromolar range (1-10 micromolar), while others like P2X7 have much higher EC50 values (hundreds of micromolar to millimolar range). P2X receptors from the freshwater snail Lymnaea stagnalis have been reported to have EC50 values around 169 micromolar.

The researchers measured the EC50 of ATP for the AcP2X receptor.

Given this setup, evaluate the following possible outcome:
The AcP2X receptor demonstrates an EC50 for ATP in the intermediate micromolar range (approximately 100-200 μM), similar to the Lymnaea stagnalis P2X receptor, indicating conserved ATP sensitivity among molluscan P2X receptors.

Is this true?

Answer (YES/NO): NO